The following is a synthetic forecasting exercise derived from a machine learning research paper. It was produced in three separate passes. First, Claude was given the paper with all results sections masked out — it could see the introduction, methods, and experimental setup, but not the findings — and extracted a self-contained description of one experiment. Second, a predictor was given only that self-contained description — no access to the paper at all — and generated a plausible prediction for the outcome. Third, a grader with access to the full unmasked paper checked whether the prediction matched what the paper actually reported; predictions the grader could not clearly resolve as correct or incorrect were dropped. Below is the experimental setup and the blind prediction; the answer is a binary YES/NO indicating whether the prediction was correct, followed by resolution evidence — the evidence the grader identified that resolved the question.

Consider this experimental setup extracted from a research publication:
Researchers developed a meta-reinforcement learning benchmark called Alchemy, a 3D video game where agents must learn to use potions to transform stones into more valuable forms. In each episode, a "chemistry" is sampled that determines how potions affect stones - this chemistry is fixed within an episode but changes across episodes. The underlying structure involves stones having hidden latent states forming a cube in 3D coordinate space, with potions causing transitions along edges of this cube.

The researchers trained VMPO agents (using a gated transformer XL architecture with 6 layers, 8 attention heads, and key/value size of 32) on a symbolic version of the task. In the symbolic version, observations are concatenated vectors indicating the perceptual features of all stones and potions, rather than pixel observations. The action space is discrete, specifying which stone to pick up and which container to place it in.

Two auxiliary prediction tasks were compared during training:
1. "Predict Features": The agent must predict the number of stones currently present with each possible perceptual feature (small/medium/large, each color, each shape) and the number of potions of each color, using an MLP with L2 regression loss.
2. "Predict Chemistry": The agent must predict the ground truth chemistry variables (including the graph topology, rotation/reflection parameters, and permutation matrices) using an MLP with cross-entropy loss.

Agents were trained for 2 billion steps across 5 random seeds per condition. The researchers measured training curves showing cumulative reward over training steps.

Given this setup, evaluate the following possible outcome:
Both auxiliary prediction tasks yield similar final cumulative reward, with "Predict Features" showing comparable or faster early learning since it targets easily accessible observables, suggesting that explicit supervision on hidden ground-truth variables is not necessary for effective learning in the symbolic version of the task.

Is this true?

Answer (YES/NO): NO